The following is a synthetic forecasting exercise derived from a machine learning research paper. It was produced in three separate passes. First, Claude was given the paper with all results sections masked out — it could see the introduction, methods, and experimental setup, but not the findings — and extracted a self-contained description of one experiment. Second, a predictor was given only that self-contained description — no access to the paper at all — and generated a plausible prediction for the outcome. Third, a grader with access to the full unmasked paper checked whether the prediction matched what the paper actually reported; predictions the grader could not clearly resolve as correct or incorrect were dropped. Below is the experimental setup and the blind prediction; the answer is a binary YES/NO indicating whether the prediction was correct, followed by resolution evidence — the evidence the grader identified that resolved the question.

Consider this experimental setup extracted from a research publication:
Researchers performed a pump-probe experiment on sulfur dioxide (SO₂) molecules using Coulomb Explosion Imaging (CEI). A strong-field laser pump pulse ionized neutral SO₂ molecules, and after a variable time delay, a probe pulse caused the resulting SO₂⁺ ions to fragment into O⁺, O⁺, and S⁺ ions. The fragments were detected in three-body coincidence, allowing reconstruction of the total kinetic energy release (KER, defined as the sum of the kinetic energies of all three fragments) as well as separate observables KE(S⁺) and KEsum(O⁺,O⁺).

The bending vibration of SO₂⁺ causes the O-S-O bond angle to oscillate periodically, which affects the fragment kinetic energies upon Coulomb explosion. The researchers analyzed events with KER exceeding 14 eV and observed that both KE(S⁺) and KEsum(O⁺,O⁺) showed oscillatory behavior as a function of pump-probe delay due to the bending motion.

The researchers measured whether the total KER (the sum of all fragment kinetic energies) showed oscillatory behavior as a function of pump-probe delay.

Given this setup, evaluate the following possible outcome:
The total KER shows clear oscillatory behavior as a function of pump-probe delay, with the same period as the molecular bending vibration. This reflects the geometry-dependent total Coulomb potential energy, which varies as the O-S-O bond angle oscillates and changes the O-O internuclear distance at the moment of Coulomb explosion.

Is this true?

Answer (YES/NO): NO